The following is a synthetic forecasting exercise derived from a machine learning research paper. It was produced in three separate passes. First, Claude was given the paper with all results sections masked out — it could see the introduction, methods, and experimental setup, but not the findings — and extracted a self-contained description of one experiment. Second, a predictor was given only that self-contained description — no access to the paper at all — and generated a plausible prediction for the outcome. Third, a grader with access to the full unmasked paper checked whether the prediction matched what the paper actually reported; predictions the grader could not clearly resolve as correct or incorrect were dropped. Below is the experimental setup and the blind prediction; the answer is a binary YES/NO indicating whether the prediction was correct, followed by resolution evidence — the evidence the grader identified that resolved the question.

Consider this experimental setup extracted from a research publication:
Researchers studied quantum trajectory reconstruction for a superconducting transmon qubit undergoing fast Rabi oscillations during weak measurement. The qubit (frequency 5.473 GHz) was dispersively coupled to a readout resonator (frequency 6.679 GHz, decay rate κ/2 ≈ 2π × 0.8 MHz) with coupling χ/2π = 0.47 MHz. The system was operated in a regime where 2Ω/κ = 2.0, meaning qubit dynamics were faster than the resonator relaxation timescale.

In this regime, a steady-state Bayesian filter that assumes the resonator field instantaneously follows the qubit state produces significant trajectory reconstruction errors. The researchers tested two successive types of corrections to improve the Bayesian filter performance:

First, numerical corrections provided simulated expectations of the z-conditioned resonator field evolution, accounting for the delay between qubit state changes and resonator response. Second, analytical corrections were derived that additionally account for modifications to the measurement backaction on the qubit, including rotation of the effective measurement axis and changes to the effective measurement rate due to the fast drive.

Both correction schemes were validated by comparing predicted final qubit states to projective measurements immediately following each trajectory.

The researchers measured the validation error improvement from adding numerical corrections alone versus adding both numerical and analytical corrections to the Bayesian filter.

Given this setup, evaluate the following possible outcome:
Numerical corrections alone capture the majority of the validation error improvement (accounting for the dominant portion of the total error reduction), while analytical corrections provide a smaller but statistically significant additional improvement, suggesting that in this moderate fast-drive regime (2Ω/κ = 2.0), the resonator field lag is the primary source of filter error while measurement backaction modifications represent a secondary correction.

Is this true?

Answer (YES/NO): NO